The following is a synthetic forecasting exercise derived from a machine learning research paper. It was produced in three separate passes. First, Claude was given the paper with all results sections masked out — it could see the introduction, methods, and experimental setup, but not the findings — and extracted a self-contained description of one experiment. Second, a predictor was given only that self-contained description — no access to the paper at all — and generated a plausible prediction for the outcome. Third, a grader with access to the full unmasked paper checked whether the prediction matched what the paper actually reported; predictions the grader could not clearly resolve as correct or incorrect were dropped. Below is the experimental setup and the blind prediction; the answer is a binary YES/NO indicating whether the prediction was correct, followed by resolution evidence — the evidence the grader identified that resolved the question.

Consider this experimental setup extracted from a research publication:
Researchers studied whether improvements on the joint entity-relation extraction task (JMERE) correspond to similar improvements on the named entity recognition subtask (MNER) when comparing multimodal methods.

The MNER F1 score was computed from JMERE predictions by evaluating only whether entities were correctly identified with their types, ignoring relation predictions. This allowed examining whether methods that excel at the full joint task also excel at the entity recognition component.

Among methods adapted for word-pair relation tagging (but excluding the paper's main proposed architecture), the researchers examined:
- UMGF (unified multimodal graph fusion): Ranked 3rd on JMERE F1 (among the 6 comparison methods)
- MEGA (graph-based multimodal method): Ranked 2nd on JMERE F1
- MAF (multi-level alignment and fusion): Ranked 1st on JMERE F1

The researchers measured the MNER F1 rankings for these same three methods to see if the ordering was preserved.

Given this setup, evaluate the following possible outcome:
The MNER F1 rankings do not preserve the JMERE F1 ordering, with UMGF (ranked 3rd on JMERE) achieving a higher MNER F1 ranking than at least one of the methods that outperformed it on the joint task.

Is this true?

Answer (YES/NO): NO